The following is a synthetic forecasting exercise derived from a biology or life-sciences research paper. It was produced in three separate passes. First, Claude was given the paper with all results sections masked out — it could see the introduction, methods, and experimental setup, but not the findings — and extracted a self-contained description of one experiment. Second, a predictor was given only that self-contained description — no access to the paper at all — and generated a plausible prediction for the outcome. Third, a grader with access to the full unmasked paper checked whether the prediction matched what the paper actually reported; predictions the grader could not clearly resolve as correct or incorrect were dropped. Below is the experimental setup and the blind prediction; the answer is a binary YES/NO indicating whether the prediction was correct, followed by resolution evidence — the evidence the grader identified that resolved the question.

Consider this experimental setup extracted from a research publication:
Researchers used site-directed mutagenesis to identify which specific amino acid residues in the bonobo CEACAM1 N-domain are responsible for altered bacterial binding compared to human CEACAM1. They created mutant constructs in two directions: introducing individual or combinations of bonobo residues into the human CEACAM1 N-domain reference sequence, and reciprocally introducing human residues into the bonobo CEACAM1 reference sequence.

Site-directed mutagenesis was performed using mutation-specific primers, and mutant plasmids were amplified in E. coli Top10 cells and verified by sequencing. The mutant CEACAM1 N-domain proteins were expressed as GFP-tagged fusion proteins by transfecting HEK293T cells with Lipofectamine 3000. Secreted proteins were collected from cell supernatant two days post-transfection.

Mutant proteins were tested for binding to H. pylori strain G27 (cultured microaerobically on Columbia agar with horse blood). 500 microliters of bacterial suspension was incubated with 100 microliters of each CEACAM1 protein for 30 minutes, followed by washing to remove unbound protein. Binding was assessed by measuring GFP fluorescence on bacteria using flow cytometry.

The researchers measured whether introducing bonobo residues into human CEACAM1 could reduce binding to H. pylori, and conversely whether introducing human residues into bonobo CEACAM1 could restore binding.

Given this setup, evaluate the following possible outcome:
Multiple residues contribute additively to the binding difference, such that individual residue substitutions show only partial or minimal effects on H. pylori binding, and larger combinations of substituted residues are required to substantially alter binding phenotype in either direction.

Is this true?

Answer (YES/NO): NO